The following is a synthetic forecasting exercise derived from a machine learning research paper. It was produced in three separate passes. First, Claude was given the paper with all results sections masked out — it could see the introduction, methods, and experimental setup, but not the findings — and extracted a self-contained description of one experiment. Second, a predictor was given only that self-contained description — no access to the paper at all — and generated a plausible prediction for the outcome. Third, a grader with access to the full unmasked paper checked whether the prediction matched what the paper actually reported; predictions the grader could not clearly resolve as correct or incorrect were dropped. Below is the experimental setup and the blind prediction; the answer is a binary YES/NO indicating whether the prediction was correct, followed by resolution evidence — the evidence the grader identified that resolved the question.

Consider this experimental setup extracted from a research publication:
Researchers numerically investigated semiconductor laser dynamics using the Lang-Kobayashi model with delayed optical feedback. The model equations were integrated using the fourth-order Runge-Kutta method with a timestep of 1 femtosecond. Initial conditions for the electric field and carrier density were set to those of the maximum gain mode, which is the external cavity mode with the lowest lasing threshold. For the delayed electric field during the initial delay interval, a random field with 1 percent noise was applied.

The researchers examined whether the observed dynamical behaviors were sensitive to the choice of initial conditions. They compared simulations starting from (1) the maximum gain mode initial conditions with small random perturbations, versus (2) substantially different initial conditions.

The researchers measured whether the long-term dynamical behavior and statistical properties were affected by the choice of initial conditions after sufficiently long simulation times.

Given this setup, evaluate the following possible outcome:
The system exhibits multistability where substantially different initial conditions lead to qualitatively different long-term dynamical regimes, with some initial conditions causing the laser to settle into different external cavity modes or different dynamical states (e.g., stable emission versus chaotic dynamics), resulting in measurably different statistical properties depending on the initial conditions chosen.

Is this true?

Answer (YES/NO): NO